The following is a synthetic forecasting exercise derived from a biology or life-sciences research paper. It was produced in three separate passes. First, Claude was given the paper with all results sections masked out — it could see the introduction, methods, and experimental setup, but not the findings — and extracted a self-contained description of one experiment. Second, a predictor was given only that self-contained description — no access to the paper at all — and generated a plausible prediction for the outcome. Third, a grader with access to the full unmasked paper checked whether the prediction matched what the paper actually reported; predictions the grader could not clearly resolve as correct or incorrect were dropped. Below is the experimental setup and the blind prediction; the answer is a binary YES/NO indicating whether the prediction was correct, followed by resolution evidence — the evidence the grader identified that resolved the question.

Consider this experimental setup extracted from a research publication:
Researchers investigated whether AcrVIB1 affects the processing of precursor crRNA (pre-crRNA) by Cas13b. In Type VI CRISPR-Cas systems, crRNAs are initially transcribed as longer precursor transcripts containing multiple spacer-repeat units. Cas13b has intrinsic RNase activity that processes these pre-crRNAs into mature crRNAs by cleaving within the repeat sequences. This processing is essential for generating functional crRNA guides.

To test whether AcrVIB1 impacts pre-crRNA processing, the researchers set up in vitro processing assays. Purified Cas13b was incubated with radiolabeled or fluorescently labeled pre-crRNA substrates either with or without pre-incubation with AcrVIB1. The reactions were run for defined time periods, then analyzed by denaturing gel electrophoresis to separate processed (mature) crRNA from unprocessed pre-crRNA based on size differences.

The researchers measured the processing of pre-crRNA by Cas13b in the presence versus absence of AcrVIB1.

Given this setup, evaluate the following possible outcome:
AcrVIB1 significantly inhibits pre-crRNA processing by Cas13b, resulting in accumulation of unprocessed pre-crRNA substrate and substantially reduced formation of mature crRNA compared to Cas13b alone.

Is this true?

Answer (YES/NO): YES